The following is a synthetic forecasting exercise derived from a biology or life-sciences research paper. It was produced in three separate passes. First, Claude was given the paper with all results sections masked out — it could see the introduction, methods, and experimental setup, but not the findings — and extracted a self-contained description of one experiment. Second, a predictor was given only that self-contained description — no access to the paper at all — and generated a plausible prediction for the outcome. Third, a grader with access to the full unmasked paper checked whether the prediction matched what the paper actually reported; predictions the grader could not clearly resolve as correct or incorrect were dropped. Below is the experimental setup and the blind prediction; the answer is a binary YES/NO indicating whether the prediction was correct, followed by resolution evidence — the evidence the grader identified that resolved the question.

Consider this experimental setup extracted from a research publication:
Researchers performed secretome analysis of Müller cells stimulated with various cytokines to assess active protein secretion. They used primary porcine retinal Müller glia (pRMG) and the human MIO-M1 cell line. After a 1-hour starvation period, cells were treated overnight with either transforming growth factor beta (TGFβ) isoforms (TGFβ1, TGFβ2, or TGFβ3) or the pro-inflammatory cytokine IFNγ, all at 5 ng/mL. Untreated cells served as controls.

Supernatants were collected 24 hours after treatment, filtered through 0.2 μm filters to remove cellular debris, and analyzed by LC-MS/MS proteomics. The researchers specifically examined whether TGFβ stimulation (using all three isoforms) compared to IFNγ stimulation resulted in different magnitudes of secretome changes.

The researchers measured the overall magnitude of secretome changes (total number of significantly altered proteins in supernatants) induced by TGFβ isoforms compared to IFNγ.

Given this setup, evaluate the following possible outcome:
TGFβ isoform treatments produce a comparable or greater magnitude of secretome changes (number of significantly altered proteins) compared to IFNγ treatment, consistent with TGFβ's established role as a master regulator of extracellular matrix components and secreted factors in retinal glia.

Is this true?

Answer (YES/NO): YES